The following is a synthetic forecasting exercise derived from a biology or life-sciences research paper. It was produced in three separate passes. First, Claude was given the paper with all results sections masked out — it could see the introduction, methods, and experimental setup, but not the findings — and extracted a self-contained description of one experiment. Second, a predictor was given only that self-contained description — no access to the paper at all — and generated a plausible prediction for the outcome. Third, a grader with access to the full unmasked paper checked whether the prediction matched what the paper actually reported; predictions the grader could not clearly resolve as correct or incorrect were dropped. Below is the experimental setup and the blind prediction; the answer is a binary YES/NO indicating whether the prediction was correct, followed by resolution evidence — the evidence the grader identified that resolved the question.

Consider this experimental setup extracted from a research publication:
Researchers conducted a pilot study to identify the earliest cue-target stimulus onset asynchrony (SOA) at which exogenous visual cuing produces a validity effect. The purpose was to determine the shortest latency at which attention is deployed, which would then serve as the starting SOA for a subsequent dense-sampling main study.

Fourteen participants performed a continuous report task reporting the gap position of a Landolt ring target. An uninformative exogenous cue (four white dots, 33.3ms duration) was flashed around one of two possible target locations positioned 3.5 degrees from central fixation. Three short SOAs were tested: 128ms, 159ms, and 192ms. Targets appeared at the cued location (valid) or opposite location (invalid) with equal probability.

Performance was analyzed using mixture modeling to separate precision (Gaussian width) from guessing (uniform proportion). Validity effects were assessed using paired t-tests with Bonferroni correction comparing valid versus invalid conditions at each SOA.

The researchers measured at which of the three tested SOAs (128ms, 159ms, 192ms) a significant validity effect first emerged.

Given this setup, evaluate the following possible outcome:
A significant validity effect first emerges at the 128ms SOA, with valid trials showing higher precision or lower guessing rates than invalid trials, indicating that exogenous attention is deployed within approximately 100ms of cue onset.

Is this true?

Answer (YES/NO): NO